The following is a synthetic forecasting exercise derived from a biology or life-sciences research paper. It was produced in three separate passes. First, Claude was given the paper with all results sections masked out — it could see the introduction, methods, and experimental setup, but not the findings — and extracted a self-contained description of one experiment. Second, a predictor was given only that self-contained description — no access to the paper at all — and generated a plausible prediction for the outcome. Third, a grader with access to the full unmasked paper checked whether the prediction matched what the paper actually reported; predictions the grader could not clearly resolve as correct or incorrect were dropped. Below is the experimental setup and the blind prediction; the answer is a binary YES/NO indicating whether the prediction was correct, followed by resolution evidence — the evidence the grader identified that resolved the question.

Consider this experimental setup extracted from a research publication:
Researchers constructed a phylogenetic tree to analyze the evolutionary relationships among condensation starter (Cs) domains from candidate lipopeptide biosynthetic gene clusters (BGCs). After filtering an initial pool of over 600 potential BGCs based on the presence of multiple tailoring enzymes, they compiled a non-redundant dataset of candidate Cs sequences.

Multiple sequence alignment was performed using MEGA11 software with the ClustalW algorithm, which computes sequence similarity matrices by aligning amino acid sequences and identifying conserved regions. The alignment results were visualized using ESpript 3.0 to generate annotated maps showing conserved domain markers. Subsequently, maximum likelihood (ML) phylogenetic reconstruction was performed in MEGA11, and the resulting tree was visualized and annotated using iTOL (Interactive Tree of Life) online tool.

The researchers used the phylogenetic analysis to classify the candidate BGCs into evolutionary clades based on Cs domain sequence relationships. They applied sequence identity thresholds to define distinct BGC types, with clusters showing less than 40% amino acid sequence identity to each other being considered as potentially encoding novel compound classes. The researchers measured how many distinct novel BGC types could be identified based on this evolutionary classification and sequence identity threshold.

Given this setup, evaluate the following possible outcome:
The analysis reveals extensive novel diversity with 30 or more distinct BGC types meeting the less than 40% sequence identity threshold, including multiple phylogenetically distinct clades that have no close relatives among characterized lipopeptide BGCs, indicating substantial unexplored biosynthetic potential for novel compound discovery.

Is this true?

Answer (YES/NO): NO